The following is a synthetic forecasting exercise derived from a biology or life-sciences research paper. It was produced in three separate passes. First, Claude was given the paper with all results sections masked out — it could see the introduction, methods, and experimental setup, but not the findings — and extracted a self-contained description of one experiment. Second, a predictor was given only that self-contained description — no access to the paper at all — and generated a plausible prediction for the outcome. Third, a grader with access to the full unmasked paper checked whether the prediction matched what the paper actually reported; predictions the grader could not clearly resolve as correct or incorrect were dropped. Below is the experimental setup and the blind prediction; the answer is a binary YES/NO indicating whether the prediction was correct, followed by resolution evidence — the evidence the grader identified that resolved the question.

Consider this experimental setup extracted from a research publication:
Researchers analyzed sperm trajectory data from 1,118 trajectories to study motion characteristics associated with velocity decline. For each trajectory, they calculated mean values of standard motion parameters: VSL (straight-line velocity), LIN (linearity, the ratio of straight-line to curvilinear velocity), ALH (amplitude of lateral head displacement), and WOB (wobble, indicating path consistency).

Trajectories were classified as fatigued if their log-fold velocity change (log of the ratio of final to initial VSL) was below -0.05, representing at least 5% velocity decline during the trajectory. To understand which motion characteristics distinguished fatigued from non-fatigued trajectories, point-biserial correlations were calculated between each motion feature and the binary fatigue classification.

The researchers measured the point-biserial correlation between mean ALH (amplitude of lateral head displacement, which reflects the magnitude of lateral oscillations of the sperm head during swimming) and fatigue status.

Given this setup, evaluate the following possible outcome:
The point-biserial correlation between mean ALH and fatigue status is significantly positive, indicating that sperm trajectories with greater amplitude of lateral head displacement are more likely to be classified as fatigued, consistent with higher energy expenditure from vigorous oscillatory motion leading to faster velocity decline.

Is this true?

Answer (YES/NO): NO